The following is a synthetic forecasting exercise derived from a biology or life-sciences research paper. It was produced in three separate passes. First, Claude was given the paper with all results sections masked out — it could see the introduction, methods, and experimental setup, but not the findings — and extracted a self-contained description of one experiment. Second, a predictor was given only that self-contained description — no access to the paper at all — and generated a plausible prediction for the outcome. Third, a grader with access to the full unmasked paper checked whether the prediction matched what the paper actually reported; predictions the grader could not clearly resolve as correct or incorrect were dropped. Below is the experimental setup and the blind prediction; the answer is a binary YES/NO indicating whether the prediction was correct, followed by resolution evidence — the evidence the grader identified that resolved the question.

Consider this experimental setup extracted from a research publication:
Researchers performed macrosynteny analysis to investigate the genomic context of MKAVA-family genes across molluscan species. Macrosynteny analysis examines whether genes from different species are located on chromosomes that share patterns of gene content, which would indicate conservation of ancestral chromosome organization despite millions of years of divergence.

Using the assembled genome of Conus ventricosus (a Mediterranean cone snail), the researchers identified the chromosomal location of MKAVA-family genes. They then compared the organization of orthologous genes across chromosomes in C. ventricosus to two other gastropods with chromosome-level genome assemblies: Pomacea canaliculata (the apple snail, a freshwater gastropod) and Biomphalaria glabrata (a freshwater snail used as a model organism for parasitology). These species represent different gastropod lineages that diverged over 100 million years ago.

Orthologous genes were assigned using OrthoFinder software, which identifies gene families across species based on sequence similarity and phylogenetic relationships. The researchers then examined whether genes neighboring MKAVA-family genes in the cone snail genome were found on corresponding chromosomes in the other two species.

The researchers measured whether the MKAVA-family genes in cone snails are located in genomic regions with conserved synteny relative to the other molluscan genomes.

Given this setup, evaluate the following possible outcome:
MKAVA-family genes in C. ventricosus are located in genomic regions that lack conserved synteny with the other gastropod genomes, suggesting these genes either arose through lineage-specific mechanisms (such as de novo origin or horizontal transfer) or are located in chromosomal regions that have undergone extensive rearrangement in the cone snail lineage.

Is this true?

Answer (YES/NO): NO